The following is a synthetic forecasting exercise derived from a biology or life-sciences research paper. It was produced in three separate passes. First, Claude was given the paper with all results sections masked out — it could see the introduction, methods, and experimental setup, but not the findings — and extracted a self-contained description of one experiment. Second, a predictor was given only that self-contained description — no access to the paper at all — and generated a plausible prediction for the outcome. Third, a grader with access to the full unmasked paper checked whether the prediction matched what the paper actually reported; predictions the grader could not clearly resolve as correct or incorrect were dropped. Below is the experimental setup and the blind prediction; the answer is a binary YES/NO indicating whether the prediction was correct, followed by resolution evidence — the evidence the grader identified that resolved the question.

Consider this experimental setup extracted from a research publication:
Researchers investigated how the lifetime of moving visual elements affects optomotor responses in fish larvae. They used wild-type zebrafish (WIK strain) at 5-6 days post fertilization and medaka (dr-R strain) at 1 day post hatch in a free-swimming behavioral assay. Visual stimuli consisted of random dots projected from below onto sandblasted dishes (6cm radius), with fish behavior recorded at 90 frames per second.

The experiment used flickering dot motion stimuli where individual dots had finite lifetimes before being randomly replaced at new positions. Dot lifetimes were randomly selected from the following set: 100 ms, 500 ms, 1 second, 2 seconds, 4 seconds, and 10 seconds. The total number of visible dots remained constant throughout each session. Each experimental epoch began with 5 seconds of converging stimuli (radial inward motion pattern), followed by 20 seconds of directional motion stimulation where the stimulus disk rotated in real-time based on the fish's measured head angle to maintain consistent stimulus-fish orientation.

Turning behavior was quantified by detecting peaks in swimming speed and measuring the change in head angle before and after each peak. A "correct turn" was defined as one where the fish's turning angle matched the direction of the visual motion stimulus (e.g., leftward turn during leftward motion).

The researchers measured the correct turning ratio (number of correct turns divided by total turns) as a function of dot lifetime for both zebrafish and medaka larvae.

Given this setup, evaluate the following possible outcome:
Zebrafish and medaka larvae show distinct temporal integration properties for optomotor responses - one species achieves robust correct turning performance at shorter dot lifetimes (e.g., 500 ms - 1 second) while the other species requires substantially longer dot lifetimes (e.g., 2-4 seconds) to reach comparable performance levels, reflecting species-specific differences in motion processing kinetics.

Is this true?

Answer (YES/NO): YES